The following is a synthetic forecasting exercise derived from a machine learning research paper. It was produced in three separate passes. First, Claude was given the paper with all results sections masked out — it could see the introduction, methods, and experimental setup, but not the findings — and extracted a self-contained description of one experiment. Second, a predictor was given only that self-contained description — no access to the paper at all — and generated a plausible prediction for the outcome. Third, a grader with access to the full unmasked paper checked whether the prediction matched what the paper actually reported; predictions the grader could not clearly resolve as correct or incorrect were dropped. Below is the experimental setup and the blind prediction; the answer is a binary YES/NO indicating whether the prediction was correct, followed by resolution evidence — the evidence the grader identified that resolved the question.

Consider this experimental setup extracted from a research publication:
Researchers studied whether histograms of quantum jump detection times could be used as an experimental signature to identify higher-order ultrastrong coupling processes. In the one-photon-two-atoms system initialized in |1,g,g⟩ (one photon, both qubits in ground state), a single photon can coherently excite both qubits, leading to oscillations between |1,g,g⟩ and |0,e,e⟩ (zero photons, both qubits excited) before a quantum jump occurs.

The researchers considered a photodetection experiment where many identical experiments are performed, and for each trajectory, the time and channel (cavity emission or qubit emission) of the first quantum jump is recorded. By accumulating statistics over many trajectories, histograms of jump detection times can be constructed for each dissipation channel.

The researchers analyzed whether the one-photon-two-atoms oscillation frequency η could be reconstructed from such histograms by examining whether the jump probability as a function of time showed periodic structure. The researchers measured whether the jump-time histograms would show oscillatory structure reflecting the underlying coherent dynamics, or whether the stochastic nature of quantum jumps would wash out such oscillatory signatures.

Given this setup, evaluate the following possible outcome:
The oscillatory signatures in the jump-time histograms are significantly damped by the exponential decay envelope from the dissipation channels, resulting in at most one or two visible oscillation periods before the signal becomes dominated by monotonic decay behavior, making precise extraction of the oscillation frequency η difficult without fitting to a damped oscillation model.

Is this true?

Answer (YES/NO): NO